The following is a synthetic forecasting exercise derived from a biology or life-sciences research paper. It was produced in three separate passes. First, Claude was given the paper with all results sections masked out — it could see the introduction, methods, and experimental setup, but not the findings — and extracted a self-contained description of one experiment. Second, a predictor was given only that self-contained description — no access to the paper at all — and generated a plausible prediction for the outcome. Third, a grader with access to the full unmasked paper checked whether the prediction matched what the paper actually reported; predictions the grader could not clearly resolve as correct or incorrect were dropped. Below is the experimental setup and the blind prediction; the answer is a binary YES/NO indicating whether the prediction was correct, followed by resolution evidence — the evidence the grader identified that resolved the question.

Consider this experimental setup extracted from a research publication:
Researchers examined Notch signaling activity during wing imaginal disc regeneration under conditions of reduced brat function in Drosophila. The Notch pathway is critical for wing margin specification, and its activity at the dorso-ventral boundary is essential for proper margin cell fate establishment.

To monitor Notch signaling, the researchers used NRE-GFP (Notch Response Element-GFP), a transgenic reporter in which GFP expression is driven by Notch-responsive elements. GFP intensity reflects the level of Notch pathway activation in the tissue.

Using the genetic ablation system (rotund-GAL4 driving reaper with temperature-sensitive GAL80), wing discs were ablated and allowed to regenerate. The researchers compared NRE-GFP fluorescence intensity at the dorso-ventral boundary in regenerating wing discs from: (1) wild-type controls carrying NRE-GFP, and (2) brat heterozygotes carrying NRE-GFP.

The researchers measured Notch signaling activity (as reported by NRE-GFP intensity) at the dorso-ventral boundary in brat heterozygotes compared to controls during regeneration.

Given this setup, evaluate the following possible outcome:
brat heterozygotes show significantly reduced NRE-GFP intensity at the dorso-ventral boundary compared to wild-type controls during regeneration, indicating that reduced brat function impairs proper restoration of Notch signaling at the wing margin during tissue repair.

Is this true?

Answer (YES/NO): NO